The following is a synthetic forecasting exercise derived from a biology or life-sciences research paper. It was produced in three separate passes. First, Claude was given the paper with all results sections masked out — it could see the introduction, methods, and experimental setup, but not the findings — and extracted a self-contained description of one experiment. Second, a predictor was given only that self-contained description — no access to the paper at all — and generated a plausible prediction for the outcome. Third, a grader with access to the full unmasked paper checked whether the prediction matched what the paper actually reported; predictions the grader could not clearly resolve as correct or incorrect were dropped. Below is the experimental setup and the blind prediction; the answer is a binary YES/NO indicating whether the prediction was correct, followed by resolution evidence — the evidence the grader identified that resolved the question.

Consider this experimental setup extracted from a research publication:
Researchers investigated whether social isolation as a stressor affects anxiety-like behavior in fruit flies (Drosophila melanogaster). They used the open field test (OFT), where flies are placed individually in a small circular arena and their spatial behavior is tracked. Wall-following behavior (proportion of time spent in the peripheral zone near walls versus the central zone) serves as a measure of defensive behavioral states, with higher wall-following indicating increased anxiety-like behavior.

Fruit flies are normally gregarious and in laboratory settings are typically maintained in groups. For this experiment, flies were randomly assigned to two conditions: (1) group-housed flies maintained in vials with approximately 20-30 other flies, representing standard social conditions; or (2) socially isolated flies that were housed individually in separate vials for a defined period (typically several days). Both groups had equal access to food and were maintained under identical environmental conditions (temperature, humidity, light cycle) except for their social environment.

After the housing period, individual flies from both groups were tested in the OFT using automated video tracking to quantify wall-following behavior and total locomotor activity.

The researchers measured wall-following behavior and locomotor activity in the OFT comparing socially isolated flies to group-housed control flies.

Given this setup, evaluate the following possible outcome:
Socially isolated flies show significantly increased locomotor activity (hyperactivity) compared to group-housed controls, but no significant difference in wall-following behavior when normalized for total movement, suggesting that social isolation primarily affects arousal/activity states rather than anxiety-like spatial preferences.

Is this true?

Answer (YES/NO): NO